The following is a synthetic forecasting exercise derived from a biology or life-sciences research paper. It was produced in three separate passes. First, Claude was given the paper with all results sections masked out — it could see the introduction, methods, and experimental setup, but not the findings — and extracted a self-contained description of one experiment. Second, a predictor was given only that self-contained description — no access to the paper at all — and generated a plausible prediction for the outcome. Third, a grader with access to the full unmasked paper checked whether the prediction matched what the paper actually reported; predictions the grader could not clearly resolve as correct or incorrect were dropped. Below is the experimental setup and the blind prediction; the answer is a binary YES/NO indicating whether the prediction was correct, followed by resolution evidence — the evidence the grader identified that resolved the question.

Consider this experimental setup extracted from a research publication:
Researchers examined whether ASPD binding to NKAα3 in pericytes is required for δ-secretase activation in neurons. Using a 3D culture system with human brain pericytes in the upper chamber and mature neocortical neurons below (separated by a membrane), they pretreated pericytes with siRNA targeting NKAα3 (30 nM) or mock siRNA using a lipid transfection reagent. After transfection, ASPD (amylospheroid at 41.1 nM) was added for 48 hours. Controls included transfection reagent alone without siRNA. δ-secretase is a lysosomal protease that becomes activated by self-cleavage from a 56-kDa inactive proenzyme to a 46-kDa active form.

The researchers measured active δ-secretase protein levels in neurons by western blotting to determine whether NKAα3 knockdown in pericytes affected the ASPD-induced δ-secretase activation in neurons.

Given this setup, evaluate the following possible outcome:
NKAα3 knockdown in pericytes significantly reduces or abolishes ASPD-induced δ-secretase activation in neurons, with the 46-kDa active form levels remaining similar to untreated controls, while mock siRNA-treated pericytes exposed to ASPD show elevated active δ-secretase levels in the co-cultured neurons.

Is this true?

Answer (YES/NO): NO